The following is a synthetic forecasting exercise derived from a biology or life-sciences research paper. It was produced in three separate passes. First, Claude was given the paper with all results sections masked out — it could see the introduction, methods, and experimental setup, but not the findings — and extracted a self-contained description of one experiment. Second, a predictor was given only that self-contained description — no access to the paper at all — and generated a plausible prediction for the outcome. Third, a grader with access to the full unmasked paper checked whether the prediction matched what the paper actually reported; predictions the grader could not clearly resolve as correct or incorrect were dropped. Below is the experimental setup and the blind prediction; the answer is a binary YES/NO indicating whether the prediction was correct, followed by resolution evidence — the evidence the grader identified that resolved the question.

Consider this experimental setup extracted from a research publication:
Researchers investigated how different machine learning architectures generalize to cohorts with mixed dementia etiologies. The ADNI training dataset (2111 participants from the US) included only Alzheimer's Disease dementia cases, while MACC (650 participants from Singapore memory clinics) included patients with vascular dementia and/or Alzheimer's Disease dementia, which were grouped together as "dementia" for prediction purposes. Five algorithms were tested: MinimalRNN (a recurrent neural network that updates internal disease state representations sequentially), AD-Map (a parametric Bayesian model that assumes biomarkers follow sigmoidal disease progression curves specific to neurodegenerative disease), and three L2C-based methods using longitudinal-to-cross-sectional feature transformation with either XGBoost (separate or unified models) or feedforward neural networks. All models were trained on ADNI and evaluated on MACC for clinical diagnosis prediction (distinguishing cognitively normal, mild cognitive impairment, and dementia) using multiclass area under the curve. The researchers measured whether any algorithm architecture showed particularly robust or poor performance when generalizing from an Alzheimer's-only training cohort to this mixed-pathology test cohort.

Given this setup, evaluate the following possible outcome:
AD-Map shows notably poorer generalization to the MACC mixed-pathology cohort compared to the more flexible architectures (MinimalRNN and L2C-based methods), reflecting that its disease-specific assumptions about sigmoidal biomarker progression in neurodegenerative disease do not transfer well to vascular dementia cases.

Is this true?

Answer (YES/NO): YES